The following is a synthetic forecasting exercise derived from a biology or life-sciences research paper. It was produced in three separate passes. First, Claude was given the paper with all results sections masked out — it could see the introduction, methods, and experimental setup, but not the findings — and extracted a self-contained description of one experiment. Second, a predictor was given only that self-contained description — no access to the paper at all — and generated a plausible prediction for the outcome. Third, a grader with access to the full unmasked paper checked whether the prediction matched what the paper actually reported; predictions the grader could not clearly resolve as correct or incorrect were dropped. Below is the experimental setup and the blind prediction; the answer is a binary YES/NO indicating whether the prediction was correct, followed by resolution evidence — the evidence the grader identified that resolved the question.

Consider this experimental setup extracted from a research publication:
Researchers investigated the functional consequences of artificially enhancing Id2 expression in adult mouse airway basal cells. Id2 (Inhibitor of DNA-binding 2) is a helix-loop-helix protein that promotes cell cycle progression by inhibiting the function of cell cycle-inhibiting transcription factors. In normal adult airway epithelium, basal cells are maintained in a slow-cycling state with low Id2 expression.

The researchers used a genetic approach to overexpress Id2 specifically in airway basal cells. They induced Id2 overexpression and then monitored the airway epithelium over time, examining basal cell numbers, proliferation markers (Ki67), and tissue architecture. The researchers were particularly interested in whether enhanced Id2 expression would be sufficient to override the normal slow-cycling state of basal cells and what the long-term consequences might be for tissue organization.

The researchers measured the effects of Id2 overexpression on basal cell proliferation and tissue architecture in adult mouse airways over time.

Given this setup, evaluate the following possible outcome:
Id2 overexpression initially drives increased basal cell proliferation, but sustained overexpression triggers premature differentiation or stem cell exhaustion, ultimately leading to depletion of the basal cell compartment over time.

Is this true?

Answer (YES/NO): NO